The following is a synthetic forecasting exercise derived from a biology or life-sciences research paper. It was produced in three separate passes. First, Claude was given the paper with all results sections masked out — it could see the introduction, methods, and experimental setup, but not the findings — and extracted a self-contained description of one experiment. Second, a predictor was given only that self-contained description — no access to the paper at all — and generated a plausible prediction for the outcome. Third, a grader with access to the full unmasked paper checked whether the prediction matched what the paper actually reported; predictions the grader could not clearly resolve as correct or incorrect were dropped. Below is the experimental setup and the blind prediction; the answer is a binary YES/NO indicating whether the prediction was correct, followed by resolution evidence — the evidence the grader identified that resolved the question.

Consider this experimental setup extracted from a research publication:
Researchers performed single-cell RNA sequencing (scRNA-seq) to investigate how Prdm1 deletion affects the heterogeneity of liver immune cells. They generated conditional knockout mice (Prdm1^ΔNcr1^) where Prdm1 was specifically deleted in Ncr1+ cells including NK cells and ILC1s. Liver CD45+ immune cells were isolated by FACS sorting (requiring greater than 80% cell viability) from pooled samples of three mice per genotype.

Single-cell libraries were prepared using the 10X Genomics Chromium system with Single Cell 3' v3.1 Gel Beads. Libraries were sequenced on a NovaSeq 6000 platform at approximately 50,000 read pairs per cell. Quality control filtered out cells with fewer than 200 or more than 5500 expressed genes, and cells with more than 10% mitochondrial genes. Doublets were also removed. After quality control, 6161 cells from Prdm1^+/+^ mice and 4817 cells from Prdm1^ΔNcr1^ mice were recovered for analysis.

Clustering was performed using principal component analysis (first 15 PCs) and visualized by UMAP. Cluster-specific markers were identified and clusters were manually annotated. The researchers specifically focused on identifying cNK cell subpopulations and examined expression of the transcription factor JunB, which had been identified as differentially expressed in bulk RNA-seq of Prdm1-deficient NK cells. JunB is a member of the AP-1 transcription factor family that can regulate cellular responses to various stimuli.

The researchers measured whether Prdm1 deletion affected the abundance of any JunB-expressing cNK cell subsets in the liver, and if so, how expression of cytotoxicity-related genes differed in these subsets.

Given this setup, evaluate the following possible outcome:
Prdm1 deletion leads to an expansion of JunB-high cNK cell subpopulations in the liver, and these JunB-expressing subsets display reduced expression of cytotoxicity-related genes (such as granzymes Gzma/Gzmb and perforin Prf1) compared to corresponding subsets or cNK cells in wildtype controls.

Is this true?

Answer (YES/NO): YES